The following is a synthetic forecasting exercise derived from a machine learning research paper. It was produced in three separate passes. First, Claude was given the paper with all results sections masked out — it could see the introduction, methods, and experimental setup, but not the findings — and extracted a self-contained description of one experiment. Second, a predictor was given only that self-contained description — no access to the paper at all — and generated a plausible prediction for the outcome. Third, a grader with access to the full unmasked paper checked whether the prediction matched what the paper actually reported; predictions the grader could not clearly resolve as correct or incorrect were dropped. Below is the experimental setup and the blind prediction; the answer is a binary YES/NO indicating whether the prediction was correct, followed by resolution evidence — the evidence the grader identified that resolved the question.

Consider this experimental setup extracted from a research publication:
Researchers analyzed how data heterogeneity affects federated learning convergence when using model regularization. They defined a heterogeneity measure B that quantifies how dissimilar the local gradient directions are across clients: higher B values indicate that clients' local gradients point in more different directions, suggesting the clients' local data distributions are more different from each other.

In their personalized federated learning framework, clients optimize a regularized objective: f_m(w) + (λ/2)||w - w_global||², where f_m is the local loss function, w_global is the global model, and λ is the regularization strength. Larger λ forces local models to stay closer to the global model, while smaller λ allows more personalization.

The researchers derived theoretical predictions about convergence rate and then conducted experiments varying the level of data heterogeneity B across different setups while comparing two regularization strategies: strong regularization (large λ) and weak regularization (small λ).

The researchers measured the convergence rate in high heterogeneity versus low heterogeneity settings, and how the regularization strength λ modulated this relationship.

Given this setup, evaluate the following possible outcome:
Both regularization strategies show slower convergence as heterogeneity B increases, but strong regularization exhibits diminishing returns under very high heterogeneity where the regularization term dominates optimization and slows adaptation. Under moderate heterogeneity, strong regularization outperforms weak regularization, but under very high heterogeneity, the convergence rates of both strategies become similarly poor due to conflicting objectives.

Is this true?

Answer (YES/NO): NO